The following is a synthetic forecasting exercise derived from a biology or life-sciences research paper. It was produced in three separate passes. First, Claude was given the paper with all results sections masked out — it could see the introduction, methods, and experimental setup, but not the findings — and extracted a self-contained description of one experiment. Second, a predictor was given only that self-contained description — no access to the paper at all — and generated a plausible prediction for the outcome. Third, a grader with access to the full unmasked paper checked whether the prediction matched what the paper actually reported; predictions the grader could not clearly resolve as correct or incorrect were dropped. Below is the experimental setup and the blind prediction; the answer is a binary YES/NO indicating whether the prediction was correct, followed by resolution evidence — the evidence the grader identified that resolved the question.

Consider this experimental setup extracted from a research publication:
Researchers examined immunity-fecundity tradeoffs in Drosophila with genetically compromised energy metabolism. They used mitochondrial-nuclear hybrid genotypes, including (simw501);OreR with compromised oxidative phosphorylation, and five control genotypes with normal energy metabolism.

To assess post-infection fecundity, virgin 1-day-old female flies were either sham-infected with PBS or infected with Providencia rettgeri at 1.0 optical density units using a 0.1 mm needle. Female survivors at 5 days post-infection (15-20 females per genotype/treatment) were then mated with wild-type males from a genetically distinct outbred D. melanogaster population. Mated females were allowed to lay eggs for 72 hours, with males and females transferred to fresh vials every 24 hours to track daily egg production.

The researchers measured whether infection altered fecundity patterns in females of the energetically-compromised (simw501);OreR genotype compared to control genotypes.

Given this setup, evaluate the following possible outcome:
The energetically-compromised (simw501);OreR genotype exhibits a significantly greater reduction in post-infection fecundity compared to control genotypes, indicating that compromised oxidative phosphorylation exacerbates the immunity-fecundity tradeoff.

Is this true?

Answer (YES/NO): YES